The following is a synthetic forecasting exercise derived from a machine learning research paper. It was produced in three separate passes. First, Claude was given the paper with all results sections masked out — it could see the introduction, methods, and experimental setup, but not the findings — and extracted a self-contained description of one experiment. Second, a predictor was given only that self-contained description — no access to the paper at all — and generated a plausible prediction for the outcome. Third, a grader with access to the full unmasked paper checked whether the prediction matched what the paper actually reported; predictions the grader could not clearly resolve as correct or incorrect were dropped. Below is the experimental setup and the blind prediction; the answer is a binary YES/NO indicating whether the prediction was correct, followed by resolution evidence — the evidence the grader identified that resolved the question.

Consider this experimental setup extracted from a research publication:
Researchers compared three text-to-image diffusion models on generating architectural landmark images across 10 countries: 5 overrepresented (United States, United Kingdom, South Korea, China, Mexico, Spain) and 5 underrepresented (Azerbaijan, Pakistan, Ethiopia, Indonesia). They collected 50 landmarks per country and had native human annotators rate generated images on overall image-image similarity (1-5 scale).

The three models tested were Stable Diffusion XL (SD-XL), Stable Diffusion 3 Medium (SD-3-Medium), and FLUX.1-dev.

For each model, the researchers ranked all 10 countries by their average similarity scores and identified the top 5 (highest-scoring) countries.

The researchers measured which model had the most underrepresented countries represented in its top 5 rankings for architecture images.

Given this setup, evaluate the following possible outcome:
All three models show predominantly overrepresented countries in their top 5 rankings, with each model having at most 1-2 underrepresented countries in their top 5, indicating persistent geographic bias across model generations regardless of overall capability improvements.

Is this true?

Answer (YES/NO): YES